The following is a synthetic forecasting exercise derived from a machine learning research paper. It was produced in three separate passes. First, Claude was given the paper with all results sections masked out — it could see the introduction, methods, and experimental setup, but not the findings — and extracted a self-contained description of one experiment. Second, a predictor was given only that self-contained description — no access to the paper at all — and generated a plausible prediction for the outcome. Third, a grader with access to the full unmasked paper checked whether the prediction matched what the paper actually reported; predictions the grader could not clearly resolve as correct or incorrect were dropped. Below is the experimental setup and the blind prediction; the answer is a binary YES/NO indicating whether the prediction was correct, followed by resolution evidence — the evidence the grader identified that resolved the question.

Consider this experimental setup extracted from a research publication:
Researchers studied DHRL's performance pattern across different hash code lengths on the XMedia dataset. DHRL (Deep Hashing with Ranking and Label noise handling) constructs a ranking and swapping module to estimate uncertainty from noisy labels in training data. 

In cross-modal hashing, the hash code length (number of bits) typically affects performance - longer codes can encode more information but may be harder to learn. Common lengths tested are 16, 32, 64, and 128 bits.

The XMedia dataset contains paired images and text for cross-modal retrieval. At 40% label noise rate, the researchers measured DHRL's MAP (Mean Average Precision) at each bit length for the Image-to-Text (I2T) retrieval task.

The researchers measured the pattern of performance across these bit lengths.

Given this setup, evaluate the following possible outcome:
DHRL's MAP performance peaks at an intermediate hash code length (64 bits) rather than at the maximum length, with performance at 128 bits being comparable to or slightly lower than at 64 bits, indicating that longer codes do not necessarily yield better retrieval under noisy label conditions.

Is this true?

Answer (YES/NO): NO